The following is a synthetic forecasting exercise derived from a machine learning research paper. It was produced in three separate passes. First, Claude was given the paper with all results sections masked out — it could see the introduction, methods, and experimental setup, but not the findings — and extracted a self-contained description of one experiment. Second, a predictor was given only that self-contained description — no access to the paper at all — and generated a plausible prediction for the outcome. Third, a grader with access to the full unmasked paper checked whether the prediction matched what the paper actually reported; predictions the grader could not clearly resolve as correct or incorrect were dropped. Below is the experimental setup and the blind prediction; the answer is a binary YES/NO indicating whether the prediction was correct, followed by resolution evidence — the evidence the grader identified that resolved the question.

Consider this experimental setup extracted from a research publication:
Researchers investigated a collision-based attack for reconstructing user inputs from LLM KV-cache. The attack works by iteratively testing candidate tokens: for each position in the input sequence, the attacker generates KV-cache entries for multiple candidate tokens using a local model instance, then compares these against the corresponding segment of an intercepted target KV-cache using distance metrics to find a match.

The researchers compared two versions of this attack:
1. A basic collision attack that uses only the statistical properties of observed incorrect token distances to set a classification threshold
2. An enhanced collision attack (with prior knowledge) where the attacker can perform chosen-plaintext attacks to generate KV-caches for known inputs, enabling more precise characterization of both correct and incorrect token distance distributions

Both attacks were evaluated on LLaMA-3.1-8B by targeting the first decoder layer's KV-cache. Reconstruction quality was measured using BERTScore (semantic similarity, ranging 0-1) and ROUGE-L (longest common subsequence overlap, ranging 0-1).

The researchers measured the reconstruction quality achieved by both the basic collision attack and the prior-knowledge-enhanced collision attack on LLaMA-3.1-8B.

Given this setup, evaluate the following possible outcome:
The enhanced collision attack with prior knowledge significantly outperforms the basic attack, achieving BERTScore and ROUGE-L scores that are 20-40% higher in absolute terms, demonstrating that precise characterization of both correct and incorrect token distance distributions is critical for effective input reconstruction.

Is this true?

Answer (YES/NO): NO